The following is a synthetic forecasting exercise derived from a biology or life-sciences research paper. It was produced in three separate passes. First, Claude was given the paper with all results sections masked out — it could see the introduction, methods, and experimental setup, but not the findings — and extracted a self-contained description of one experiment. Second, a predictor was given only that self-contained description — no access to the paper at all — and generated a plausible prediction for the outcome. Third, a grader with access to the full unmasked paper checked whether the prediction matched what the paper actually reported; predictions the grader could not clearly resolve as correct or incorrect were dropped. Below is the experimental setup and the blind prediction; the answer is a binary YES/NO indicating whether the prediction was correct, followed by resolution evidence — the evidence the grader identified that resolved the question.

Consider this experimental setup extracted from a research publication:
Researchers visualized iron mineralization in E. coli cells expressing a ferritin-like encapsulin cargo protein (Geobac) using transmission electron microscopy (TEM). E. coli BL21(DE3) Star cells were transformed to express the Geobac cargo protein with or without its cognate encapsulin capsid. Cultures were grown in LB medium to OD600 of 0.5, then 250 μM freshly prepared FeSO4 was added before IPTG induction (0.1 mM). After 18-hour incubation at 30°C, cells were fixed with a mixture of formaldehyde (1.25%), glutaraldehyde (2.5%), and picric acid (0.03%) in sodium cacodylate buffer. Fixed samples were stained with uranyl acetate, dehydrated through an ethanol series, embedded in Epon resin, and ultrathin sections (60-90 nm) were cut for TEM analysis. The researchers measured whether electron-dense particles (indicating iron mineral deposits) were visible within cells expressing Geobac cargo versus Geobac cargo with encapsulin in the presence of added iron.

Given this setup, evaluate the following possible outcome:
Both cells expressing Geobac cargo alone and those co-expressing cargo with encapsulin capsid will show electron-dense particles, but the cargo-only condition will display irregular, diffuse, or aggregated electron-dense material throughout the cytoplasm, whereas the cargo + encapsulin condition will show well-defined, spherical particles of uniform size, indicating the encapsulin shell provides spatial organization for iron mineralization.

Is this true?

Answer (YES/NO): NO